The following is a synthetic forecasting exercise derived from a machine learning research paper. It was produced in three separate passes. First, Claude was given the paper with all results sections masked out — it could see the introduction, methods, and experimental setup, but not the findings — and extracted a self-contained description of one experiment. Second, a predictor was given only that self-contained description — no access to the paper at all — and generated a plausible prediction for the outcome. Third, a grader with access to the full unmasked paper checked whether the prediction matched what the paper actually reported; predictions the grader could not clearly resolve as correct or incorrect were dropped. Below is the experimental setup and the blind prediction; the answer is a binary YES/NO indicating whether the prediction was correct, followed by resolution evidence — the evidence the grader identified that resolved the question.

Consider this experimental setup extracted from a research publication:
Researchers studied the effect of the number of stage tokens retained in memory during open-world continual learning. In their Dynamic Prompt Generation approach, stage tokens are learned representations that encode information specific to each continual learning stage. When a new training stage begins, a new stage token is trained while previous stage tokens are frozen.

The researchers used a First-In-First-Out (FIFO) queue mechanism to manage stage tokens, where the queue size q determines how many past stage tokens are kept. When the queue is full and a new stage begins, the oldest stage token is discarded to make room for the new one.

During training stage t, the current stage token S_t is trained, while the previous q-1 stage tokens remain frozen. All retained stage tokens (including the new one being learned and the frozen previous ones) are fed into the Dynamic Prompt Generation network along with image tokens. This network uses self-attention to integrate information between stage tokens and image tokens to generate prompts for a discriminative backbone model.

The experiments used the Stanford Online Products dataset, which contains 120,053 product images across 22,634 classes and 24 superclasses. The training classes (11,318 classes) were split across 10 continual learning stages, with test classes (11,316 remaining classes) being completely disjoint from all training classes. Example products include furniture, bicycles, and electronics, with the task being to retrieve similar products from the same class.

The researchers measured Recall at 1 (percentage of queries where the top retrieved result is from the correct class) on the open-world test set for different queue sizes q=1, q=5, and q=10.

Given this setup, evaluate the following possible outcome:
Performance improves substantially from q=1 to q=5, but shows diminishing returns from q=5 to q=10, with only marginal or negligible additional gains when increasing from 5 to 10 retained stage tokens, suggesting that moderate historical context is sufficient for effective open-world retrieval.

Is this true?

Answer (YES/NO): YES